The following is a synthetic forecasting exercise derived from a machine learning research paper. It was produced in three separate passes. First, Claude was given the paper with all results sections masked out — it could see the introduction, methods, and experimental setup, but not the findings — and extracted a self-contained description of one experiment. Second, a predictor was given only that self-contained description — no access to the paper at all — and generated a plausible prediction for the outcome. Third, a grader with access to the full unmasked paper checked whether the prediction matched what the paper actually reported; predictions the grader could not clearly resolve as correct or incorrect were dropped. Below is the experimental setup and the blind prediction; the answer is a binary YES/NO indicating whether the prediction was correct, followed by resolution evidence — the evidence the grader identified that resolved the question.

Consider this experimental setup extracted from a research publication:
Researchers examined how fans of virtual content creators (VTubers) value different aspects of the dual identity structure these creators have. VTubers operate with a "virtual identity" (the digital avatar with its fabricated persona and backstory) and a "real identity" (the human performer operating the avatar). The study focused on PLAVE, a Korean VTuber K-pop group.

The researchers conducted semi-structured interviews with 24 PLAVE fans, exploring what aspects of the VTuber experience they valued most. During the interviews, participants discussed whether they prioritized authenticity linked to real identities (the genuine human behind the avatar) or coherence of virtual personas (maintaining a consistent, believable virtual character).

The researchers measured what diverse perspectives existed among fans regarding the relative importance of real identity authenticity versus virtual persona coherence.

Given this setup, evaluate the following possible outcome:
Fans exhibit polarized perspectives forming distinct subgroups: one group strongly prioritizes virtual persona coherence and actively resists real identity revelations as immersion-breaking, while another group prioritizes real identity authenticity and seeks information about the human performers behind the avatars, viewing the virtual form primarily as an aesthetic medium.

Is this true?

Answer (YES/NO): NO